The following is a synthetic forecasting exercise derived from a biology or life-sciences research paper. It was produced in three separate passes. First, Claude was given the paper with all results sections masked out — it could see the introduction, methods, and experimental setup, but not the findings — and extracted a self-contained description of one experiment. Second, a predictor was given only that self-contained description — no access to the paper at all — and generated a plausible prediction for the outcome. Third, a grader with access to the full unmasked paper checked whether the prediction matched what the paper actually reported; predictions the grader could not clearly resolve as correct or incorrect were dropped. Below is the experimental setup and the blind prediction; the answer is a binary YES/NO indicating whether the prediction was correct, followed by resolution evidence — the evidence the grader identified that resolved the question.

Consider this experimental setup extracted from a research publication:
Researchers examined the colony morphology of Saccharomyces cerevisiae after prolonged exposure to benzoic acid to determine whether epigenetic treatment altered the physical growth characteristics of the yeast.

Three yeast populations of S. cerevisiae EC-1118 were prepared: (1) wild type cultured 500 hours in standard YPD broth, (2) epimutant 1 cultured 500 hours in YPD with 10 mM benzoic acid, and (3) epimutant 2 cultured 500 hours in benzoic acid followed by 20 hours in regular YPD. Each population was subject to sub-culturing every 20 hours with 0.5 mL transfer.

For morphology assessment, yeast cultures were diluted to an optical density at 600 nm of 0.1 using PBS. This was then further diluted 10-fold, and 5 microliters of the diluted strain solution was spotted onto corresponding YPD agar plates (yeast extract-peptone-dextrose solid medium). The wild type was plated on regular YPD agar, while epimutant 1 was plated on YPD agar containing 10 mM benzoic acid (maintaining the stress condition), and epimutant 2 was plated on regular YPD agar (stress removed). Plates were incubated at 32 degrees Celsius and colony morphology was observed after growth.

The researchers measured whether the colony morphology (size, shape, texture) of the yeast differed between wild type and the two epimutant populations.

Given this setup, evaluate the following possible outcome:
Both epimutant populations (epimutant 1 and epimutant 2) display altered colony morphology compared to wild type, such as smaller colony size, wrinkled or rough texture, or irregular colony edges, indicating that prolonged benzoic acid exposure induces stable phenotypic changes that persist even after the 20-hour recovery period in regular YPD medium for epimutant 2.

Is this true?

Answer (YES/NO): NO